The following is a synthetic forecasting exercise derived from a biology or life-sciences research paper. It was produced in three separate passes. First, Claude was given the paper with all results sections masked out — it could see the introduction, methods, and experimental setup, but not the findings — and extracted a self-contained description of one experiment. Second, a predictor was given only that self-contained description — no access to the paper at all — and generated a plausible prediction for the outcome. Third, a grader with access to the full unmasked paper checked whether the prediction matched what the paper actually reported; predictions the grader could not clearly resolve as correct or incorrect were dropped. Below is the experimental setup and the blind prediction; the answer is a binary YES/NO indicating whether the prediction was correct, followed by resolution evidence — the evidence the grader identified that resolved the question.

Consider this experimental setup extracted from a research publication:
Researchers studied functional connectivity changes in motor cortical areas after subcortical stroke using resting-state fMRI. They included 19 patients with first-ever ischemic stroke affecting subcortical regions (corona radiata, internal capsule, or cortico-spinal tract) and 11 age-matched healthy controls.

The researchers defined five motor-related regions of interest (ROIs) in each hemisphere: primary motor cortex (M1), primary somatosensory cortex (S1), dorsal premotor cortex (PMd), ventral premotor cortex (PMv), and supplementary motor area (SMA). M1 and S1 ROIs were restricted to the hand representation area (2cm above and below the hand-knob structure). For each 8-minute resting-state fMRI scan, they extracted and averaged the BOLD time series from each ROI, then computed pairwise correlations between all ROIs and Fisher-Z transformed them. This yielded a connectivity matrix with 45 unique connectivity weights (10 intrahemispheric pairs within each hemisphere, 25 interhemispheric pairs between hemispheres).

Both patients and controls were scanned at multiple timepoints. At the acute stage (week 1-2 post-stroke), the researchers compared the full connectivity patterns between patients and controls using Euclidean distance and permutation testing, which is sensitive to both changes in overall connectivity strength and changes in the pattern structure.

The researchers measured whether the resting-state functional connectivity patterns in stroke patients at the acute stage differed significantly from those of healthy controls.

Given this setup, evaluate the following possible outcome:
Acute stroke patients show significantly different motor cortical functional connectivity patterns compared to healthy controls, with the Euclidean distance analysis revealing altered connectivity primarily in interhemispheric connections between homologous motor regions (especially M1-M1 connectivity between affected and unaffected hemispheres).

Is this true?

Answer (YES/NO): NO